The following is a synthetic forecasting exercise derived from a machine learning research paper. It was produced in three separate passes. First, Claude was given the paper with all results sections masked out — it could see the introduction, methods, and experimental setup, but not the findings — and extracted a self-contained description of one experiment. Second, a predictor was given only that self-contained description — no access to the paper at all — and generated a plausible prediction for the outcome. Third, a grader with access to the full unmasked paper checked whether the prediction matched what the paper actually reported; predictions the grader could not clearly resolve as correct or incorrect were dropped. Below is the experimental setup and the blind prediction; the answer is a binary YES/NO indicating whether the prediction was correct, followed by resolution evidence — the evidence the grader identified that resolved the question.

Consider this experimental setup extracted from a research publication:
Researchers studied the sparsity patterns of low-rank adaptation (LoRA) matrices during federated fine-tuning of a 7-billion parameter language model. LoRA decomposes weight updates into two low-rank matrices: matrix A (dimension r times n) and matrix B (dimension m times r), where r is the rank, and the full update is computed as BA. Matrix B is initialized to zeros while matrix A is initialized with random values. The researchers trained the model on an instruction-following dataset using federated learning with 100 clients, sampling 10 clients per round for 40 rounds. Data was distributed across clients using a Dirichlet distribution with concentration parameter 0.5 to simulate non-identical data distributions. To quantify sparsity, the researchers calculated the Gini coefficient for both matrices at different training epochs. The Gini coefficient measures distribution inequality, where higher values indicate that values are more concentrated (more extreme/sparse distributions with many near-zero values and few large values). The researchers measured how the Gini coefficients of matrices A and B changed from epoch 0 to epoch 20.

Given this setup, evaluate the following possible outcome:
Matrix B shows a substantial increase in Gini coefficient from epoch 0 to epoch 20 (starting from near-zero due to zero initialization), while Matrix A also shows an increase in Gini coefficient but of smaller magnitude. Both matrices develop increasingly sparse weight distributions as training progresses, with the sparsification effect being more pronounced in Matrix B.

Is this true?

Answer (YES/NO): NO